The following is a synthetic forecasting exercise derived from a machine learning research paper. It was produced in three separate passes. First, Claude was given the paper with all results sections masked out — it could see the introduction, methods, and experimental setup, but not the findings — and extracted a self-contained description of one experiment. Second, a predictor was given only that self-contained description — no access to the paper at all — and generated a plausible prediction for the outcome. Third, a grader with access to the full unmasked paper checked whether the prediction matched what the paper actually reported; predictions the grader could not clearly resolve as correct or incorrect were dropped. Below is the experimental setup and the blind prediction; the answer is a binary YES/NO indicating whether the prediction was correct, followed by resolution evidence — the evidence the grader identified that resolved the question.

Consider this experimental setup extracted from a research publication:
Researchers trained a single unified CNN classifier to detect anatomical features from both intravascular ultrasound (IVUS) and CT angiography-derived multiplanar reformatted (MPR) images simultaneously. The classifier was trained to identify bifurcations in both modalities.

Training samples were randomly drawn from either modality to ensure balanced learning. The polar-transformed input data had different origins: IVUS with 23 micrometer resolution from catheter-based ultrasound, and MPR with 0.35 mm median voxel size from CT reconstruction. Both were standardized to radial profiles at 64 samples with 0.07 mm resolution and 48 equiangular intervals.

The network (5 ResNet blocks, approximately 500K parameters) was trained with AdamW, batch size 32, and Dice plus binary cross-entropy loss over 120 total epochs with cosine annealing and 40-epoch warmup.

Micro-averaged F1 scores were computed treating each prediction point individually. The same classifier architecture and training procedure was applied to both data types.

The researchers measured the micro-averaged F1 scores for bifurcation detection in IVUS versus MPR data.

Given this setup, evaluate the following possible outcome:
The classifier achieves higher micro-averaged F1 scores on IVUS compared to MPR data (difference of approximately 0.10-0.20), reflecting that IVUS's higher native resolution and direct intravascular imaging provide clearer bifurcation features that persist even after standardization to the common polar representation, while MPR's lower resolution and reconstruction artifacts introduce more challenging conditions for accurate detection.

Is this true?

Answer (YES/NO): NO